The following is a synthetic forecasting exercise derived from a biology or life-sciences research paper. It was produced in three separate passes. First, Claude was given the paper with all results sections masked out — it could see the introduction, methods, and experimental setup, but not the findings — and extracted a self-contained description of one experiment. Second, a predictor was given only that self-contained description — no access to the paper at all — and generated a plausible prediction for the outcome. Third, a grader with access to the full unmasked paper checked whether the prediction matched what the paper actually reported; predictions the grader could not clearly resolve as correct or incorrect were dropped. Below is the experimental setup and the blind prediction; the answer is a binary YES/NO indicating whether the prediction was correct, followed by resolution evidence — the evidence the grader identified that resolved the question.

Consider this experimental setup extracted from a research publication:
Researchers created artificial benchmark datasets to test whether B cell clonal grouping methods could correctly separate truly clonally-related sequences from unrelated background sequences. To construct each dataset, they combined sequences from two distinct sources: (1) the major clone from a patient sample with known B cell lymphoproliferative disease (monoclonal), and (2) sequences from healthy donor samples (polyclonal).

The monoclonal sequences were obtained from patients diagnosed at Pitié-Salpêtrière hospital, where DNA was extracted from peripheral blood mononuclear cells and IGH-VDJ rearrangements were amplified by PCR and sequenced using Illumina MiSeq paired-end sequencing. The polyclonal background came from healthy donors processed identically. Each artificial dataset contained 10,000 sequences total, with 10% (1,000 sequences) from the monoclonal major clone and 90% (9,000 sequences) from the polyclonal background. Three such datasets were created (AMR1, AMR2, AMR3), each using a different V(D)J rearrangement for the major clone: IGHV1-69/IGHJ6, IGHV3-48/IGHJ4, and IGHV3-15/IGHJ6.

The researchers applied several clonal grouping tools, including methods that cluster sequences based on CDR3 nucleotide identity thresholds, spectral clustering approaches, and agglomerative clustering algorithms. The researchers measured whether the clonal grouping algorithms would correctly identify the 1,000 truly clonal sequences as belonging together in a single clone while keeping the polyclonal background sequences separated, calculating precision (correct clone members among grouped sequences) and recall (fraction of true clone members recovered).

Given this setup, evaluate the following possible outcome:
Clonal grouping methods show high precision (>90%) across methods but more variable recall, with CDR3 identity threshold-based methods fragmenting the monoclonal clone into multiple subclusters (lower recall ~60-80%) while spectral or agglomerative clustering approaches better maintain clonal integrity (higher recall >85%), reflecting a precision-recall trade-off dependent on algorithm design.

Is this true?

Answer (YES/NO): NO